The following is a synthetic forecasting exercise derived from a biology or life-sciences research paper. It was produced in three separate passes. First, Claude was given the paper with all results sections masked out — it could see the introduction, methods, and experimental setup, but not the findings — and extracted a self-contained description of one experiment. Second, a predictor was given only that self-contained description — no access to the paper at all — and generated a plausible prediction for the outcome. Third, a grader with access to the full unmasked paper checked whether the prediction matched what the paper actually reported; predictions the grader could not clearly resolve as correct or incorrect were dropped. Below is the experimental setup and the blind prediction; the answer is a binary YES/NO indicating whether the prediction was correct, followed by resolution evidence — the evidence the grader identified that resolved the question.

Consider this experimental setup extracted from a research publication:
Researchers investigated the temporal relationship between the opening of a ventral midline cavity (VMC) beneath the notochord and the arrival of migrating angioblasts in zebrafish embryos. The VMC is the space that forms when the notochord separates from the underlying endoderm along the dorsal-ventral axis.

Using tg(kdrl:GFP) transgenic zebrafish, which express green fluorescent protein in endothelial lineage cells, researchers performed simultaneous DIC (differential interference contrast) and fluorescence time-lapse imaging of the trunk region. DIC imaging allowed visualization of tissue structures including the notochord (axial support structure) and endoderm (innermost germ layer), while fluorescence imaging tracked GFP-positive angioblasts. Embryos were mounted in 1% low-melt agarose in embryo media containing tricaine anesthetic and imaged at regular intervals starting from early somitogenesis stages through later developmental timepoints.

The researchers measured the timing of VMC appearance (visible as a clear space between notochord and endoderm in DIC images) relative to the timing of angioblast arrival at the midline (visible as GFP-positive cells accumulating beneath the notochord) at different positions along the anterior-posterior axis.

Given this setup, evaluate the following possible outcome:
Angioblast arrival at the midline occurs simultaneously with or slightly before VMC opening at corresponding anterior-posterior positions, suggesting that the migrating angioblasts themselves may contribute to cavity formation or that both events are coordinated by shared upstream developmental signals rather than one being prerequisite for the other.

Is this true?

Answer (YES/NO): NO